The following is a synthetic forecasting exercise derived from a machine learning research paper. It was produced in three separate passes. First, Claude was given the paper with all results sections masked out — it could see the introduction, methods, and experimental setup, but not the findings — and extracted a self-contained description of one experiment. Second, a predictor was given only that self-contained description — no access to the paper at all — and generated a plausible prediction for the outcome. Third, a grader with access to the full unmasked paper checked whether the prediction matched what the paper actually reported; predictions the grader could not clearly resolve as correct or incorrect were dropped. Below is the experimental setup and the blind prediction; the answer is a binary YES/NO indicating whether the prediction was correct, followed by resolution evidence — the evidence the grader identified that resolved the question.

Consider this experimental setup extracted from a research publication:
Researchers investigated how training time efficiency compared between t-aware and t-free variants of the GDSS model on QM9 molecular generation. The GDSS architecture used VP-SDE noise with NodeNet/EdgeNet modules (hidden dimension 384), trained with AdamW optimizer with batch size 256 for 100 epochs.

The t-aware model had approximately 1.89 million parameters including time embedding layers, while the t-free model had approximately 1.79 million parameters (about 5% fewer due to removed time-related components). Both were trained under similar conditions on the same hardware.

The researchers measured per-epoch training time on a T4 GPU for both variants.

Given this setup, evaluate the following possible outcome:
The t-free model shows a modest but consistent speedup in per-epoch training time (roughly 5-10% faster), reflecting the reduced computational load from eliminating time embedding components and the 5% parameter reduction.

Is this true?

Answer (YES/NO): YES